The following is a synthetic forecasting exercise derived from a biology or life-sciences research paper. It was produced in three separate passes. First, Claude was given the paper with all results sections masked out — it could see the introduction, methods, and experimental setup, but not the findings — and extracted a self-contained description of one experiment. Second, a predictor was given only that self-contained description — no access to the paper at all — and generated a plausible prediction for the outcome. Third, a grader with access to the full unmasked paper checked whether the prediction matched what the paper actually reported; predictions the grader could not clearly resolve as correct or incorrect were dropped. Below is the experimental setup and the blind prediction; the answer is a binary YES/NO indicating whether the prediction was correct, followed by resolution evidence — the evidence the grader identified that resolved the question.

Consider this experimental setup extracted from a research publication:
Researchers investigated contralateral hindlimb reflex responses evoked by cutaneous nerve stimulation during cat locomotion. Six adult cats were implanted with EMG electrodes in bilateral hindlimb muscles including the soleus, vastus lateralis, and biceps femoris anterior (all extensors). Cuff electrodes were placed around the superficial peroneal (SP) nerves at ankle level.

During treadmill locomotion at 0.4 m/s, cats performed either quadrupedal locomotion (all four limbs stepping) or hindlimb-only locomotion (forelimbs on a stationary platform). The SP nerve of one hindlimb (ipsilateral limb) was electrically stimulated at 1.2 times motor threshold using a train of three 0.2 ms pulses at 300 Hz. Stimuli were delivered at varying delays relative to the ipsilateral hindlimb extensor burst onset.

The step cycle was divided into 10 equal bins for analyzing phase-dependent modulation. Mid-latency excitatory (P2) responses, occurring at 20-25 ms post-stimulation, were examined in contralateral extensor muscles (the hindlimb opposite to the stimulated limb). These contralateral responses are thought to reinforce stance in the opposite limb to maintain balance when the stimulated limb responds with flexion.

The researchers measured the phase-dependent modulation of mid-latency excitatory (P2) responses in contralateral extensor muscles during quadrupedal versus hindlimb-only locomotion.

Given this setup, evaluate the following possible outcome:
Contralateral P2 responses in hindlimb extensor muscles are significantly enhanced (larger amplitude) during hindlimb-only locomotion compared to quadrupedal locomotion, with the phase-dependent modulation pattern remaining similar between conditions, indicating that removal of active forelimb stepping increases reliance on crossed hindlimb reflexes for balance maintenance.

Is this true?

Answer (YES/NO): NO